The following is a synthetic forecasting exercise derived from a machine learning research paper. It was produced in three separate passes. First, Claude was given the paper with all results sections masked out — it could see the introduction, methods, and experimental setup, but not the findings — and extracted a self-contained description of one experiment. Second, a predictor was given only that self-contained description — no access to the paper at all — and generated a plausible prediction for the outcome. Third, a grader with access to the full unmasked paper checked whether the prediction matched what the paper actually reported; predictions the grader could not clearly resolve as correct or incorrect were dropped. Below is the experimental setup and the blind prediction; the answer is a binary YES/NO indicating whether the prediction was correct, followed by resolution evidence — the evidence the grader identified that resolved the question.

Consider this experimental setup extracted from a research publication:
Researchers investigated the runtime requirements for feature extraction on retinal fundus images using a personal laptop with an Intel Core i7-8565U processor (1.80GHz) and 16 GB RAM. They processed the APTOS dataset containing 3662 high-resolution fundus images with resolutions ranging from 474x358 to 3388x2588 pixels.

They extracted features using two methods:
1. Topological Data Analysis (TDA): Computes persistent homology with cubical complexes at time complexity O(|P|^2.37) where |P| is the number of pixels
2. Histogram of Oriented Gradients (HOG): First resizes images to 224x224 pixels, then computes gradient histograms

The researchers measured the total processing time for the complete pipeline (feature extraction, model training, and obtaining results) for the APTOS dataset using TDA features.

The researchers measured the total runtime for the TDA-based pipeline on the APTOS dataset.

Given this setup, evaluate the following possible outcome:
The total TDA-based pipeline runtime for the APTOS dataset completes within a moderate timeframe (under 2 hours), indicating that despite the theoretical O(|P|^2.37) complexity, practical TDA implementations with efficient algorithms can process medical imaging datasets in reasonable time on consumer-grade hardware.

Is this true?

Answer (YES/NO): NO